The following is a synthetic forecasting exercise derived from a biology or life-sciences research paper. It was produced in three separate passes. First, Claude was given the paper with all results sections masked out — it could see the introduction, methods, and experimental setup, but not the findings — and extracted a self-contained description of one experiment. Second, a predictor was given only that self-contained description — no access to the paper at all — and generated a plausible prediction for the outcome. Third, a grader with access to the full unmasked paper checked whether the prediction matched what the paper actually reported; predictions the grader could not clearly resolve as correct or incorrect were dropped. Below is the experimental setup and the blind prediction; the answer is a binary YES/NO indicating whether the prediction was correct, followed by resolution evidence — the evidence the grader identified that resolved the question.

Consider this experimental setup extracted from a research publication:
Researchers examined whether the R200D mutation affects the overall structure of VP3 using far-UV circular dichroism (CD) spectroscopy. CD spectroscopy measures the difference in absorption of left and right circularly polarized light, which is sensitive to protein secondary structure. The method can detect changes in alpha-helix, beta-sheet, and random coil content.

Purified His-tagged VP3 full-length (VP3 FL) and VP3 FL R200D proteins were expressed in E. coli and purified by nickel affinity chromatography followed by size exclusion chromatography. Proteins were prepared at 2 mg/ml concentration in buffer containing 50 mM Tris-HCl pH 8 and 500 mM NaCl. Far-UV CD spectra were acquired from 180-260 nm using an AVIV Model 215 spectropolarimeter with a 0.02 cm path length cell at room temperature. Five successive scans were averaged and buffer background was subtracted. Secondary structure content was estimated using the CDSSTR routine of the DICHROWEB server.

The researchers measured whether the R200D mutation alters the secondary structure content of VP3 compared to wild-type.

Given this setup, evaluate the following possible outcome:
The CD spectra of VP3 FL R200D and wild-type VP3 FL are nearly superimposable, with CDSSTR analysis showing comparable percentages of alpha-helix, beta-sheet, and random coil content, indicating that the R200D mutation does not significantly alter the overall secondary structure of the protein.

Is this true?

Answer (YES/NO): YES